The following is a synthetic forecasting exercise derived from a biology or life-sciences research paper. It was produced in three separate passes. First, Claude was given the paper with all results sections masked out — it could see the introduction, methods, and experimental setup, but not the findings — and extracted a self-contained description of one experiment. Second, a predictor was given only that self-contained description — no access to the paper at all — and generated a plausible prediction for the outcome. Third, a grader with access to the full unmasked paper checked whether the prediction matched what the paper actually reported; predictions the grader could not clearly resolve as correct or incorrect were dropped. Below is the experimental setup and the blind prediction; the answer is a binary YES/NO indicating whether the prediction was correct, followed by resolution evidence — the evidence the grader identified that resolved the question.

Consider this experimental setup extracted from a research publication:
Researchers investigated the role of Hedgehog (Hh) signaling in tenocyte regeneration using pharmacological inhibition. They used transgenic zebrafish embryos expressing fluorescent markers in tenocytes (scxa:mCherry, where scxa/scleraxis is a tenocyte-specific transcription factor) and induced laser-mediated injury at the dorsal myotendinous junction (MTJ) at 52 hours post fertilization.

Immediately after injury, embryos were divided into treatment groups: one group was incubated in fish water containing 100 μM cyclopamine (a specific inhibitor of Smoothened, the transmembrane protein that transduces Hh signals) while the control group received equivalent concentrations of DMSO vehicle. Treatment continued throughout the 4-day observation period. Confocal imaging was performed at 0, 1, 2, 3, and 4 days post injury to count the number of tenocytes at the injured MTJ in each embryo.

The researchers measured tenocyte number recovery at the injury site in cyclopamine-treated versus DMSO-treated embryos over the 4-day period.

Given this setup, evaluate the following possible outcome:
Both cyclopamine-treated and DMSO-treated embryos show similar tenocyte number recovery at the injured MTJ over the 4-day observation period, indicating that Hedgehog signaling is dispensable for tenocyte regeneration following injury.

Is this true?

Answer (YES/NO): NO